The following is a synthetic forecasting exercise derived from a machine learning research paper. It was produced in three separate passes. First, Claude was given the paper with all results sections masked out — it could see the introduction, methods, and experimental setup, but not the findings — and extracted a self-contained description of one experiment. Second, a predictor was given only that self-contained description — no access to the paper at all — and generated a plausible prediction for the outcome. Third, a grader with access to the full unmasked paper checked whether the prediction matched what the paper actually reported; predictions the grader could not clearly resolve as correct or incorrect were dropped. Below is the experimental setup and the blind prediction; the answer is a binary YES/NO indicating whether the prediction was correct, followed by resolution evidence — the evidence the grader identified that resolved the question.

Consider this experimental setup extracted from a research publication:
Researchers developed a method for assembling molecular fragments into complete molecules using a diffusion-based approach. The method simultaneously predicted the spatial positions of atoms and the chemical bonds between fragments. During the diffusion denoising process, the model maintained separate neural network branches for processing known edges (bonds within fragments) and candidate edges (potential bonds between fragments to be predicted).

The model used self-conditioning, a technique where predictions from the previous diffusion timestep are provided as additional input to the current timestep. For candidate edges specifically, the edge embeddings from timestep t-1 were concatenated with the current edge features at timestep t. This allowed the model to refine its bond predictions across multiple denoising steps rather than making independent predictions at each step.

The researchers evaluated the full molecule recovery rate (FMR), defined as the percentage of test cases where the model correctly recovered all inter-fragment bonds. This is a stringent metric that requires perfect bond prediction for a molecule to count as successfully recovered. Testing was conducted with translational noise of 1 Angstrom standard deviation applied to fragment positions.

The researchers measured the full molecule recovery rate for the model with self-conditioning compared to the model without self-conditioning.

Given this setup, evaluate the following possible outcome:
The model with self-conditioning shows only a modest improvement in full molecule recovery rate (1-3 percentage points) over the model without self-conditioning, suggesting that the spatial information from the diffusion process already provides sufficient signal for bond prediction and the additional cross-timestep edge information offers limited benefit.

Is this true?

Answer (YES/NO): NO